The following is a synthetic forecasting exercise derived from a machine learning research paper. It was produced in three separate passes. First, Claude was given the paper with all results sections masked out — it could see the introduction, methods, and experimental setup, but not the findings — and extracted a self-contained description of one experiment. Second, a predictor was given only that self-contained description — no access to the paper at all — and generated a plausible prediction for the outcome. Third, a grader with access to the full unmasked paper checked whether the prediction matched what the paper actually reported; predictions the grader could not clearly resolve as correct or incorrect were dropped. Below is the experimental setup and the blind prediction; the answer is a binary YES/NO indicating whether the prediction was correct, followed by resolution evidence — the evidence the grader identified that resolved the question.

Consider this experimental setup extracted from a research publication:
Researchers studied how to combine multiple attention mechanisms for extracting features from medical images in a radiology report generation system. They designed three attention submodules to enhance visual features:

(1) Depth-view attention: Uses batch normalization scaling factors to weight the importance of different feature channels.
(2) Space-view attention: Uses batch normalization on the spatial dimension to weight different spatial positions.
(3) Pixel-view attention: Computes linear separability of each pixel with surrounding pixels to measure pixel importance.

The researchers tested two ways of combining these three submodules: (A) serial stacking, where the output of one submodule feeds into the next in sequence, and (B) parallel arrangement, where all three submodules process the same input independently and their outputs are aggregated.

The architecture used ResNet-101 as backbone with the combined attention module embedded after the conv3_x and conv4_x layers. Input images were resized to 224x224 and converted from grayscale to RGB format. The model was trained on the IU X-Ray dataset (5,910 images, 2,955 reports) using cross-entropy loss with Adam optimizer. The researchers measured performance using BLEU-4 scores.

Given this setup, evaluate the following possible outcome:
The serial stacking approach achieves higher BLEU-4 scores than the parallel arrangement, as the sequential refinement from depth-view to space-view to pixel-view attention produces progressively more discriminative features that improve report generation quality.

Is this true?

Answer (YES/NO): YES